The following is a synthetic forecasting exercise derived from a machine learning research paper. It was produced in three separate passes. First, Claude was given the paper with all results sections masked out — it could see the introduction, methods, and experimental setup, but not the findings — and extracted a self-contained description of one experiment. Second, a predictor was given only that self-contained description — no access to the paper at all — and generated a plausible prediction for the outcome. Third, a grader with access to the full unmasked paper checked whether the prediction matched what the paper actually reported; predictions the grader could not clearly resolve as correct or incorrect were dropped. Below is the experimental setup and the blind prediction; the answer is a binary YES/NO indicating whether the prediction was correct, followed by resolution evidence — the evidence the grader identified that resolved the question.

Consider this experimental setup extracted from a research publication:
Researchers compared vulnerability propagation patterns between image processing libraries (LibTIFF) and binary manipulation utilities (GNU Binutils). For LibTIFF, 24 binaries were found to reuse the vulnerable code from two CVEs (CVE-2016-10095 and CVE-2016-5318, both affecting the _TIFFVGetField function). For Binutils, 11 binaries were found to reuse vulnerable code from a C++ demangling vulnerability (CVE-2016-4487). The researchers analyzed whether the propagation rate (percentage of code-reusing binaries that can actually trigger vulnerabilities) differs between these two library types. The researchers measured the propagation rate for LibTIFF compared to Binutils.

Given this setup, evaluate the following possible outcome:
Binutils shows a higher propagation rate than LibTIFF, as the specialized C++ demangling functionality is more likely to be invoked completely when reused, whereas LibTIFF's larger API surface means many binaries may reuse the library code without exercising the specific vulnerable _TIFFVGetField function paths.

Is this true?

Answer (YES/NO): YES